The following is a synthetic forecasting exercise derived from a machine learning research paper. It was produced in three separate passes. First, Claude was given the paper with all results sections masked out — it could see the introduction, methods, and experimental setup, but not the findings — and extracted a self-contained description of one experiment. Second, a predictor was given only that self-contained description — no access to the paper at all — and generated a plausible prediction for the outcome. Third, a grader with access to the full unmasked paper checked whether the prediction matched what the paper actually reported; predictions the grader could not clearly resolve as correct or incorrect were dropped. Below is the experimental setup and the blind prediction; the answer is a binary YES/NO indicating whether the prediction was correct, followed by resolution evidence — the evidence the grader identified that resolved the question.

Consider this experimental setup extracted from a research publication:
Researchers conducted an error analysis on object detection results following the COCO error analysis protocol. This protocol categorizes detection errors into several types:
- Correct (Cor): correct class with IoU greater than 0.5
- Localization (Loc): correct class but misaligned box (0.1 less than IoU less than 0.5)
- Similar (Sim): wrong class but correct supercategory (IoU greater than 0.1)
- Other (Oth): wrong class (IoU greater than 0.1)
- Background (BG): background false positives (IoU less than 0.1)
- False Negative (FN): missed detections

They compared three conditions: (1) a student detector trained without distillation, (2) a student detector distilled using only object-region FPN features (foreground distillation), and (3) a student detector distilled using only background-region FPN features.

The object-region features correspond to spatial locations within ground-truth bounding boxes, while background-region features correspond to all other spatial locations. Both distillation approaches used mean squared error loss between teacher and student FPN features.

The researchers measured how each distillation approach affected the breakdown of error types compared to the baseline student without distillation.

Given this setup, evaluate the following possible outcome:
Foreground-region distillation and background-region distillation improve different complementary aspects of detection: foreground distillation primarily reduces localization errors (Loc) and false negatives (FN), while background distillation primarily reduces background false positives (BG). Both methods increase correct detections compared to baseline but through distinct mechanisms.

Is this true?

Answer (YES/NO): NO